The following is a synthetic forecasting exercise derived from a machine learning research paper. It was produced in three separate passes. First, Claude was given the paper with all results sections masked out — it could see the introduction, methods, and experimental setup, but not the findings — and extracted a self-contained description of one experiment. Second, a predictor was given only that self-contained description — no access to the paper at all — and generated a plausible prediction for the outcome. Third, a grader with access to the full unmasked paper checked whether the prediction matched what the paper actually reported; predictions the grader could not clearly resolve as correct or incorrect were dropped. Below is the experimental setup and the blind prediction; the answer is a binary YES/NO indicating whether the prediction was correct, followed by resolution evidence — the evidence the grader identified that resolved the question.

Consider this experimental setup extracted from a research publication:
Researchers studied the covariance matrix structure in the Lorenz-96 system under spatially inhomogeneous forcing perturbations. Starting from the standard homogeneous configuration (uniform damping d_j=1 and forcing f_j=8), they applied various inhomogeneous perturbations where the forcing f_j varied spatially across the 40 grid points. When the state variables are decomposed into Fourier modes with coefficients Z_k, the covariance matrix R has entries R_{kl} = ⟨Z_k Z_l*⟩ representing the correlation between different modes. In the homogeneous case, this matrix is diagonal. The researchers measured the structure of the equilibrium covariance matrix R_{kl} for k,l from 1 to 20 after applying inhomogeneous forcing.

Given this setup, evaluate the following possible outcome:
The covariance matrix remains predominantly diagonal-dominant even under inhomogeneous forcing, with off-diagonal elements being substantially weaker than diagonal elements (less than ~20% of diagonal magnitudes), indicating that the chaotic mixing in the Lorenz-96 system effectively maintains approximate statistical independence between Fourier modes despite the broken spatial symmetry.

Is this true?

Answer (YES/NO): YES